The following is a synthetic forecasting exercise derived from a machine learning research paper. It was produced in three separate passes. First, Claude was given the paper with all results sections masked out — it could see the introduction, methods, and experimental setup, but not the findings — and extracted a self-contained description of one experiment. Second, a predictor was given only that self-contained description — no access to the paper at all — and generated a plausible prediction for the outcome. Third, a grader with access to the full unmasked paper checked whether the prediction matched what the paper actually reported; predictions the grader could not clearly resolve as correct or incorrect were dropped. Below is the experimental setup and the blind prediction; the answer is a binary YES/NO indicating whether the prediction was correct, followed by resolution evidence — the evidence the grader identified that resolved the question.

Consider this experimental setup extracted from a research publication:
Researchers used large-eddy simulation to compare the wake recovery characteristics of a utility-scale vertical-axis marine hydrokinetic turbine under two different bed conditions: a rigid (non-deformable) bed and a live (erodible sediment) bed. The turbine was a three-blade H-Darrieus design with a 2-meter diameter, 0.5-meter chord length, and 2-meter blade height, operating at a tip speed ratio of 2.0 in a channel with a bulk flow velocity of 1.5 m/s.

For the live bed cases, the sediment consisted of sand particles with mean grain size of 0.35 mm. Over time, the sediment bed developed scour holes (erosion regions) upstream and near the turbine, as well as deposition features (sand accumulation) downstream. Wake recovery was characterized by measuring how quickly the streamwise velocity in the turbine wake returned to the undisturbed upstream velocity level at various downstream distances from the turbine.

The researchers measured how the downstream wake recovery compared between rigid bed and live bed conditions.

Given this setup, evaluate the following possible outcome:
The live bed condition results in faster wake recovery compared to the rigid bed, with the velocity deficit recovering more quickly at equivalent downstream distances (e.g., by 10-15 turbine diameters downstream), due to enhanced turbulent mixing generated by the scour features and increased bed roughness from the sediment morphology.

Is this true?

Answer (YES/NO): NO